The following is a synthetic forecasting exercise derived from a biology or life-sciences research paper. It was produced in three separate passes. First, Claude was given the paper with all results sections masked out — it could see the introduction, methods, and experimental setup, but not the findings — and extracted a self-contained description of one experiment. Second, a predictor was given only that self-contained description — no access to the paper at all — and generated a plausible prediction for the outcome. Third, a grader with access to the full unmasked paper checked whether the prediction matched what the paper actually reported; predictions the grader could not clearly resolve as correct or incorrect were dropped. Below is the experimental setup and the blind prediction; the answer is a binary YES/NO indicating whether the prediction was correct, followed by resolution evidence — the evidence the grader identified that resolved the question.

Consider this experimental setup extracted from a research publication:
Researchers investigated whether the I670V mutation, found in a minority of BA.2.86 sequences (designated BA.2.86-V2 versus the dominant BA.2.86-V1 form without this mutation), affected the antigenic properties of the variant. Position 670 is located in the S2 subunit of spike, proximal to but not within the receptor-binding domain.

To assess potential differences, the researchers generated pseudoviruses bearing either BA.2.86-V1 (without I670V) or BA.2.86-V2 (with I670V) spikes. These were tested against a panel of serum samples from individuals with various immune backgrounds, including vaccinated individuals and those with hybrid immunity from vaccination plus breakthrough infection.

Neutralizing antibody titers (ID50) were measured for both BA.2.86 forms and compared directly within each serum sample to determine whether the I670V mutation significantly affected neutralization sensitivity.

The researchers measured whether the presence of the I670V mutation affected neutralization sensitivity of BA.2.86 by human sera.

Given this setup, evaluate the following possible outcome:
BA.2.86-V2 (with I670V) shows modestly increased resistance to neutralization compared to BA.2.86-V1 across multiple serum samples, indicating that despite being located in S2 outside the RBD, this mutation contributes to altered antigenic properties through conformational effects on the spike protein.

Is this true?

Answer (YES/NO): NO